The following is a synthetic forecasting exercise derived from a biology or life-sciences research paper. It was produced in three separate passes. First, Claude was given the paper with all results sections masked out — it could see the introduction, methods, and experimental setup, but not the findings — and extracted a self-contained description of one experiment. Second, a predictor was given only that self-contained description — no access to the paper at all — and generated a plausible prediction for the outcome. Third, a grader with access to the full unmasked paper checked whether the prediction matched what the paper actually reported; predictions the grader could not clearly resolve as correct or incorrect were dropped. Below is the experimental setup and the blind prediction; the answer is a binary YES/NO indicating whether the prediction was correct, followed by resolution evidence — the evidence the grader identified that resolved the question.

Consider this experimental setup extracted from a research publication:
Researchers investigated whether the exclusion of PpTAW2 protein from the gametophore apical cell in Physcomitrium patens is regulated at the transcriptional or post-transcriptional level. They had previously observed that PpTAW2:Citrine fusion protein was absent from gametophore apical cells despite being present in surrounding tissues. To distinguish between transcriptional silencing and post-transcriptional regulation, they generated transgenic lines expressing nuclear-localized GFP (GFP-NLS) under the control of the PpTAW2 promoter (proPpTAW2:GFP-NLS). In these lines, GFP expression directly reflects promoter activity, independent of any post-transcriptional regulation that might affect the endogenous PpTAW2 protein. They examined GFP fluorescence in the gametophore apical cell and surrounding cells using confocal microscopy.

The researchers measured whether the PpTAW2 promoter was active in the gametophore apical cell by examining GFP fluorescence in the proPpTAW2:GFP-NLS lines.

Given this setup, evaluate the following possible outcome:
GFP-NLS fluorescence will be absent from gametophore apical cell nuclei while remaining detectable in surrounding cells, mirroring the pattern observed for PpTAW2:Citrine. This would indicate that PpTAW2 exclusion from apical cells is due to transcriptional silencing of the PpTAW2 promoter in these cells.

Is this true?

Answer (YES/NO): NO